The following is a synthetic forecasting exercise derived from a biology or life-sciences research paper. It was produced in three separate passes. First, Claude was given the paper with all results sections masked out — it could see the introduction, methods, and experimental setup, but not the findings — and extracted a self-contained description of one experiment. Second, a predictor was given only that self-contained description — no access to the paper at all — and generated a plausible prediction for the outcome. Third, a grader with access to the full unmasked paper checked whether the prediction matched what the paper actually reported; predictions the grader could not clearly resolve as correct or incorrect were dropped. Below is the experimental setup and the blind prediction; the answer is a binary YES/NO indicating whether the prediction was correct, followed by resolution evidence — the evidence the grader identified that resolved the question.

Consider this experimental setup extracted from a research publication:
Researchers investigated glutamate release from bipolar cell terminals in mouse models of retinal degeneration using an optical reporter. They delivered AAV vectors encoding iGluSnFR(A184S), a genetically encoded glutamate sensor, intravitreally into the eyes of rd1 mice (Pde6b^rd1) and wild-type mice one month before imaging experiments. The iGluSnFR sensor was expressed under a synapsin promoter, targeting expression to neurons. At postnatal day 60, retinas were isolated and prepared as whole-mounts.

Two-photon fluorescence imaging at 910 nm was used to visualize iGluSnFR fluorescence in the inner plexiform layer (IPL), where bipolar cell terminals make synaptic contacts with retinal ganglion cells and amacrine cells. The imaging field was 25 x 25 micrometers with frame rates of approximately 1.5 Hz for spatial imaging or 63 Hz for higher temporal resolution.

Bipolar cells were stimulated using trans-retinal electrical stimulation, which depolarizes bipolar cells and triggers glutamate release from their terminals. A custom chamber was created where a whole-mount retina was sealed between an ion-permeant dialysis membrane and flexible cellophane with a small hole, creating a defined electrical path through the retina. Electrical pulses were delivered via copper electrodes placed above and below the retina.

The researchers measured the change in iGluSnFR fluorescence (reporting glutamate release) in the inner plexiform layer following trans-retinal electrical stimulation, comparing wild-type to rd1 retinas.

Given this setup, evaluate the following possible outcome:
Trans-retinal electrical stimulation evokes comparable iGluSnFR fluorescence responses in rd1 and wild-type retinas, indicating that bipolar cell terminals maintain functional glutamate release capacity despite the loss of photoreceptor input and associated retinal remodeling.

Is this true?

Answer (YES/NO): NO